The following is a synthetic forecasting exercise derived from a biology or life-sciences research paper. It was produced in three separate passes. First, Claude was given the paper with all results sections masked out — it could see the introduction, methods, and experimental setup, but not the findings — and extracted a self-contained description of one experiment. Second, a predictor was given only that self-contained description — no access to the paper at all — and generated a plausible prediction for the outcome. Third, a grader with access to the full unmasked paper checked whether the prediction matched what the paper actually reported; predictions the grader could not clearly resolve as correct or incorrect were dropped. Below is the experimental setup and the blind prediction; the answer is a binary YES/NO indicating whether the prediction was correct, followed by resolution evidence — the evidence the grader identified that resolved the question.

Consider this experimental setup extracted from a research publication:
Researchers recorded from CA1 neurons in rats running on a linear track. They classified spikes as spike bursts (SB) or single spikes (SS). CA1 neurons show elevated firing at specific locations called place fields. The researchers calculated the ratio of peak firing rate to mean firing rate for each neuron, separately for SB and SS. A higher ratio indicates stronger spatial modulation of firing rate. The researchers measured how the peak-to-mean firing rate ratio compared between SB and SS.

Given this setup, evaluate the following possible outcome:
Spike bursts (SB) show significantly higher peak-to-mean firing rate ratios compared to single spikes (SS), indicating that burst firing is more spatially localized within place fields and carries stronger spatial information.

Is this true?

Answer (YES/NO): YES